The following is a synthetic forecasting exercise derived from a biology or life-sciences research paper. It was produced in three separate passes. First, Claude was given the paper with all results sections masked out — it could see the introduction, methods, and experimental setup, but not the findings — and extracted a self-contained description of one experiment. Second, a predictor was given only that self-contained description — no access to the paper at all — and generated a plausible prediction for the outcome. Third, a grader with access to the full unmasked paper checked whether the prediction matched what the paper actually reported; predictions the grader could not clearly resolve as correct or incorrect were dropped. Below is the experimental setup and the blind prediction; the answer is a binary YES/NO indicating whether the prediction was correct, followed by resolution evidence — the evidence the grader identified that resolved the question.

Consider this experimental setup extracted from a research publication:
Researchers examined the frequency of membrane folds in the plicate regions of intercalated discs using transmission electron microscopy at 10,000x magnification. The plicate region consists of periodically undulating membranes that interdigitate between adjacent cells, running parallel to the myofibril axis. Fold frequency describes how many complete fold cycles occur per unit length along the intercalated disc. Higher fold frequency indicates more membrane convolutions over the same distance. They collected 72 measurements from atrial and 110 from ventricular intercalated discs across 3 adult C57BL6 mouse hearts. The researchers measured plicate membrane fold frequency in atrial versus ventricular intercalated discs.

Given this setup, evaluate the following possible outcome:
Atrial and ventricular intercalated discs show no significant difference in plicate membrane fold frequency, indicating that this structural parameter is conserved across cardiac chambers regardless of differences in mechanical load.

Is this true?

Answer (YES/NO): YES